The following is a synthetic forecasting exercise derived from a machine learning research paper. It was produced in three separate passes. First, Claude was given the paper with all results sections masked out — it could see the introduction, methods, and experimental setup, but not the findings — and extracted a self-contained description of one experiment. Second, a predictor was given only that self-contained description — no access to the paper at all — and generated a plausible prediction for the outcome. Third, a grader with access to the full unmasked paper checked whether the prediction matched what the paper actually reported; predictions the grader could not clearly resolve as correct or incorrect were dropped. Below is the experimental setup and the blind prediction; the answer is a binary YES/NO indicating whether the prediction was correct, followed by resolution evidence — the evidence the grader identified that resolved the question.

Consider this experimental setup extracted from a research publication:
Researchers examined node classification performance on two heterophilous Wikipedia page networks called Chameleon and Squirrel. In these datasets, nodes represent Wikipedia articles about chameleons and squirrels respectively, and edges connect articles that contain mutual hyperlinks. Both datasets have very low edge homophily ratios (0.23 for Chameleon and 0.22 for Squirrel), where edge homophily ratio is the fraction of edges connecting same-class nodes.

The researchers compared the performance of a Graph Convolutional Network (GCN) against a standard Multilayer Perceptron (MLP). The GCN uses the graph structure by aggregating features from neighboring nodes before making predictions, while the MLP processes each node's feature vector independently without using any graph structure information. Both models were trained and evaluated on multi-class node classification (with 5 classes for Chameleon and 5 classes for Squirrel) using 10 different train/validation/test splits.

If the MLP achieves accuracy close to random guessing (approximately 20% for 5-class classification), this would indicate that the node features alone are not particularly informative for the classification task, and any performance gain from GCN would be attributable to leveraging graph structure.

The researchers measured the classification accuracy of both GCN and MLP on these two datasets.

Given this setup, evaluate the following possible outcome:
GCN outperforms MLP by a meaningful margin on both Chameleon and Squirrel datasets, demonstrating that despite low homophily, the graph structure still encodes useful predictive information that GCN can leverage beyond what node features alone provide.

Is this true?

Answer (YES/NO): YES